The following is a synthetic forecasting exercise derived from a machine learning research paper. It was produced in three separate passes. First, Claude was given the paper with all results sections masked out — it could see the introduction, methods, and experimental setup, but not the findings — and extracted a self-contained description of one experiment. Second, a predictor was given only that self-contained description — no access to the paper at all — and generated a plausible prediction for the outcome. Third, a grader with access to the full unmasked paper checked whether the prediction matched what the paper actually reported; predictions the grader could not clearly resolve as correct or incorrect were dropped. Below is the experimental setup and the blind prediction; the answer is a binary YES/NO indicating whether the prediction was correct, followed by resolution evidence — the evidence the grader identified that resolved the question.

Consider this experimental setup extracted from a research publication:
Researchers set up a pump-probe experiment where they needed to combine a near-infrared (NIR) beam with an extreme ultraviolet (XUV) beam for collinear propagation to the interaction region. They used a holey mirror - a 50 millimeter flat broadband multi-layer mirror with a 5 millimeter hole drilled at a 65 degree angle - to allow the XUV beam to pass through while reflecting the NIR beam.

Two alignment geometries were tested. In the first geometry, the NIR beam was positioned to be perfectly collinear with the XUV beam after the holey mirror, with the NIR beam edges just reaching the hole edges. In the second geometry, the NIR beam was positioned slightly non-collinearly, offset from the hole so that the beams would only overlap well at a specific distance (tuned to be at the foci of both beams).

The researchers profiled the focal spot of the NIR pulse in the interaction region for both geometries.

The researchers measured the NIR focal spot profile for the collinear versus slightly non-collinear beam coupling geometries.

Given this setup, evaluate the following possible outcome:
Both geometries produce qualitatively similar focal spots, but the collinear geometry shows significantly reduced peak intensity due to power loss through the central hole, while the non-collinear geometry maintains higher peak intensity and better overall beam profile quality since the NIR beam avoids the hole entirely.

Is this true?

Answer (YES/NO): NO